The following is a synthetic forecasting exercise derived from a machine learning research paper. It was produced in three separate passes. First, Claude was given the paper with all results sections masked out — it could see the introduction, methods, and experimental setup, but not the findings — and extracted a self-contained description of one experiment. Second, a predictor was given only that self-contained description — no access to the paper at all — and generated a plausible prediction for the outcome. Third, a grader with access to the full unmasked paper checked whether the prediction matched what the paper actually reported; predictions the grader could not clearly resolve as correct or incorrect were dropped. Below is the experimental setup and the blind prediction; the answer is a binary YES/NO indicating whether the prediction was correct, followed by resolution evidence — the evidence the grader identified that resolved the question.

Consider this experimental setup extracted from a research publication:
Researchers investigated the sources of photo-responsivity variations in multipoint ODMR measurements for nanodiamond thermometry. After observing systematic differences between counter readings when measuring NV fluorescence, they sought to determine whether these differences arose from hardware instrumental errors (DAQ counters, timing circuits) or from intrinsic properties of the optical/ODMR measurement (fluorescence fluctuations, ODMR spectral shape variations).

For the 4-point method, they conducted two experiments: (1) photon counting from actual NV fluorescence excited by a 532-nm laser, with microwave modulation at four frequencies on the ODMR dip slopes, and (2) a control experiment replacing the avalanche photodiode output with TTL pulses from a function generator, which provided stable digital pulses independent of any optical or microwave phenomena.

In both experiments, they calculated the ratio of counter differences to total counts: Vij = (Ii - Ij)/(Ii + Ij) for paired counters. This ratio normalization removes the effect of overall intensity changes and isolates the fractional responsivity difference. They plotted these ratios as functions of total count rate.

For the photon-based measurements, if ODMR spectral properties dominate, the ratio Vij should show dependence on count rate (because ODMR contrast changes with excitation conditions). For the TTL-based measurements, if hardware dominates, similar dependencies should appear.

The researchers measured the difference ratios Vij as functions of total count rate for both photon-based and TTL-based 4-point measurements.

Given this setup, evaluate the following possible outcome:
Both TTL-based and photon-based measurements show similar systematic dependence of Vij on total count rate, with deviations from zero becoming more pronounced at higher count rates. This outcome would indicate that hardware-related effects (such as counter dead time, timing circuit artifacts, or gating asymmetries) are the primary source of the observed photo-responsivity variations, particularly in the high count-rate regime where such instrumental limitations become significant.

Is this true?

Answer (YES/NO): NO